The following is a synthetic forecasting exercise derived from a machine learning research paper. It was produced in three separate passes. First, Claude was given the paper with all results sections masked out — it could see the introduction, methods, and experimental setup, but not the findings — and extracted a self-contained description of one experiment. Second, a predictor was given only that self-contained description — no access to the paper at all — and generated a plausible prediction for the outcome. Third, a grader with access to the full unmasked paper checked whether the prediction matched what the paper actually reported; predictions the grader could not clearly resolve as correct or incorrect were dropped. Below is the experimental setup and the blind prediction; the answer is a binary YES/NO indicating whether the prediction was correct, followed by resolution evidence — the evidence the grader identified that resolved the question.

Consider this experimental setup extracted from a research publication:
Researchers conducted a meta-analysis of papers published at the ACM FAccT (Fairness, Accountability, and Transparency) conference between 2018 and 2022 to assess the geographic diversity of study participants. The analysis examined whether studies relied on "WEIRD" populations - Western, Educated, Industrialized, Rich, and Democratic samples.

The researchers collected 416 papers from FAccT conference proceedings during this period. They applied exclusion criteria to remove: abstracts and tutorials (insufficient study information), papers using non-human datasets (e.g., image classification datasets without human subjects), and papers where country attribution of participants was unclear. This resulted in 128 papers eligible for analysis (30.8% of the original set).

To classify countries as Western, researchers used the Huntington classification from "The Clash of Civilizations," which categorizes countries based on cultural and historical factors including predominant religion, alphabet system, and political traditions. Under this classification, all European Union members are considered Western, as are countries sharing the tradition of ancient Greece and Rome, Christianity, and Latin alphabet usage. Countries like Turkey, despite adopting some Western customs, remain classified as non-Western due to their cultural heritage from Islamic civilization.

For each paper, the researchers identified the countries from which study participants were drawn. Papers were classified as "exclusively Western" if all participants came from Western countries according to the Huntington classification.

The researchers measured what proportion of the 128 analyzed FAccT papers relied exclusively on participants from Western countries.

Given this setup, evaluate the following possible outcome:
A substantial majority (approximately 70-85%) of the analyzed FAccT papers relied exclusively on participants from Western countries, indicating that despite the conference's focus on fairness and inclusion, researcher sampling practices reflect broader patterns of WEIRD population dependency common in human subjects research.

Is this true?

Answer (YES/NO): YES